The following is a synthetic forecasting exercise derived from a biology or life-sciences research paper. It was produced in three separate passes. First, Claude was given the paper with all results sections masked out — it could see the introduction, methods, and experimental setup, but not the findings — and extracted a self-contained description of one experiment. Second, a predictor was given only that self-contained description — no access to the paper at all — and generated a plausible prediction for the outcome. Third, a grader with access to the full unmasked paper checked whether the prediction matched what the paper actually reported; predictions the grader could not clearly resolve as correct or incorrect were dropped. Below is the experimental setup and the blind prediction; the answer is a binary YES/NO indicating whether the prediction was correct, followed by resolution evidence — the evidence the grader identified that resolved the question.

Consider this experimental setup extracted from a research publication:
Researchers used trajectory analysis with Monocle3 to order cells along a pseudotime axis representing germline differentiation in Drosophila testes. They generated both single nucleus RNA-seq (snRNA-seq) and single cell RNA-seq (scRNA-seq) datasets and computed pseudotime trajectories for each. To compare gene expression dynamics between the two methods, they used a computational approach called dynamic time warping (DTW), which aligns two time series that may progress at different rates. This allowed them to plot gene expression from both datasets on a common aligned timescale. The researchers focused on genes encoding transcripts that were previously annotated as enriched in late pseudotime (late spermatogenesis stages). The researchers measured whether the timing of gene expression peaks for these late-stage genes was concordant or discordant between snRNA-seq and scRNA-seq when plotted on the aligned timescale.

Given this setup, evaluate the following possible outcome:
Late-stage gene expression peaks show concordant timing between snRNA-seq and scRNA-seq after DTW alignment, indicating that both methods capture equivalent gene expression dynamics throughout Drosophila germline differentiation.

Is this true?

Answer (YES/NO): NO